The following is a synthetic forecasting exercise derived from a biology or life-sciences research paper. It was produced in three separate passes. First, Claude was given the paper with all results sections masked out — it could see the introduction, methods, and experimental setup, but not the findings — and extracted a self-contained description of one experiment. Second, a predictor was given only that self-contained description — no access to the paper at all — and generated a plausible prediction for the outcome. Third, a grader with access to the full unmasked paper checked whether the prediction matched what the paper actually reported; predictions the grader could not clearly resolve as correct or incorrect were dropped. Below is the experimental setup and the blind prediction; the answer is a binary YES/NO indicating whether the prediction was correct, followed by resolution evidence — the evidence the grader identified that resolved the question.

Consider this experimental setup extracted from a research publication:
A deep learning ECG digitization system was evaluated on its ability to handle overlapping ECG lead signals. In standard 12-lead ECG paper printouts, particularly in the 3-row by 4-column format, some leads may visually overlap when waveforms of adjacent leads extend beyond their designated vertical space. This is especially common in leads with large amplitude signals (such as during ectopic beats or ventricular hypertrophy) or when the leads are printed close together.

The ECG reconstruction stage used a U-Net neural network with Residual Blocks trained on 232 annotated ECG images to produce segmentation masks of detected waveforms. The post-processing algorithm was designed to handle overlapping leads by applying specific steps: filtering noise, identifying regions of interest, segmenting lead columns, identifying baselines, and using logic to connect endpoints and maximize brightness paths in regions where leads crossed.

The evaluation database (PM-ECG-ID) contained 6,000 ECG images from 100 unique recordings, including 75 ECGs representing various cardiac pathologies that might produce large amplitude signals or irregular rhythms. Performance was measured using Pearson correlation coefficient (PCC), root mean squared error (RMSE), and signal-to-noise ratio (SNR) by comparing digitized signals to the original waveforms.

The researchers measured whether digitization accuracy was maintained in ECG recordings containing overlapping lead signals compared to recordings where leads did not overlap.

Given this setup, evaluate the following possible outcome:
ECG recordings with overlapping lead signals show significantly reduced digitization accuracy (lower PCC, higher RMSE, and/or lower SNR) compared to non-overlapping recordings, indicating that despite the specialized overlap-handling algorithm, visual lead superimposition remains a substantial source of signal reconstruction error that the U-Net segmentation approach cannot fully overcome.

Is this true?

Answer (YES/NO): NO